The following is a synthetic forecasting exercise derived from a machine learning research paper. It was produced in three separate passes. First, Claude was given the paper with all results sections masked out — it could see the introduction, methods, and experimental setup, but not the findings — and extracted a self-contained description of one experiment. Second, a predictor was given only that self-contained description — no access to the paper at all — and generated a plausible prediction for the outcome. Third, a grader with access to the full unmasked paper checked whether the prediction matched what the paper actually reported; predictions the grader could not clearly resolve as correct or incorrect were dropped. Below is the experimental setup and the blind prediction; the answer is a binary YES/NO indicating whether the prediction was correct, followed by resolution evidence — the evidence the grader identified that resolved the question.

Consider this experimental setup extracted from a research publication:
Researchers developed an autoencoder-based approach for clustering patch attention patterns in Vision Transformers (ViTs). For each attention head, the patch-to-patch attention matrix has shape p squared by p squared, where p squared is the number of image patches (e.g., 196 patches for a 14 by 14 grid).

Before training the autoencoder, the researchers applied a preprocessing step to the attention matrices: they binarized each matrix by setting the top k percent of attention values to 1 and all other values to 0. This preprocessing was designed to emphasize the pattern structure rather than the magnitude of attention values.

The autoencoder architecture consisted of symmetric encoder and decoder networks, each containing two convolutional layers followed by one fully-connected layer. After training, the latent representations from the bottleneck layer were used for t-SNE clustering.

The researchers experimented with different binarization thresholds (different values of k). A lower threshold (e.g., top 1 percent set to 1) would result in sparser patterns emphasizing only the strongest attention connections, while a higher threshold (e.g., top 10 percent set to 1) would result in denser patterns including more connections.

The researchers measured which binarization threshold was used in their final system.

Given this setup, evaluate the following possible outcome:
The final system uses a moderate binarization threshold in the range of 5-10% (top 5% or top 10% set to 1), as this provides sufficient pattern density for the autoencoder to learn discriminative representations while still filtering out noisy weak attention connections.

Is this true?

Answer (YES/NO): NO